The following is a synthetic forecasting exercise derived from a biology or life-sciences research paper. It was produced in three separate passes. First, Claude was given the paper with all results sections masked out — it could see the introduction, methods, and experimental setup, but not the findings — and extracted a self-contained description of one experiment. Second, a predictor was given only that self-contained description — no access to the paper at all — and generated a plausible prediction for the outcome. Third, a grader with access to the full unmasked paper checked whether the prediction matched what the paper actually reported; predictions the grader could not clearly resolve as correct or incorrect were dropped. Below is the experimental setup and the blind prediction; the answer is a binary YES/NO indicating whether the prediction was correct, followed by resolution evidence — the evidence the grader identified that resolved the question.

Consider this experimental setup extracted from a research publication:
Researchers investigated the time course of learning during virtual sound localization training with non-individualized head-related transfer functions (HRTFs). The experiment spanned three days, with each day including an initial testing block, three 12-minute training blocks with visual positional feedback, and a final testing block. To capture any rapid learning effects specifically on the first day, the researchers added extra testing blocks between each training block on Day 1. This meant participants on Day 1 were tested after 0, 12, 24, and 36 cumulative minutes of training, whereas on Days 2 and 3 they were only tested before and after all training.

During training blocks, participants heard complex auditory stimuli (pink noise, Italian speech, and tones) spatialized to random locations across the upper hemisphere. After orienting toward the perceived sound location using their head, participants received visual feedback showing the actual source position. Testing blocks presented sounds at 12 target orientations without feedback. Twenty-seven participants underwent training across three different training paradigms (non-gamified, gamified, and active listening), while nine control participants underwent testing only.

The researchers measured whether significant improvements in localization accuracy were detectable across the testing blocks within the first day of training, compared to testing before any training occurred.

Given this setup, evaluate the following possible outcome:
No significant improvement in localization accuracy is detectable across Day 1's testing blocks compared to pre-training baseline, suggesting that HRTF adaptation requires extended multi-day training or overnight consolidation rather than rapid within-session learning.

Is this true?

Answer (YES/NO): NO